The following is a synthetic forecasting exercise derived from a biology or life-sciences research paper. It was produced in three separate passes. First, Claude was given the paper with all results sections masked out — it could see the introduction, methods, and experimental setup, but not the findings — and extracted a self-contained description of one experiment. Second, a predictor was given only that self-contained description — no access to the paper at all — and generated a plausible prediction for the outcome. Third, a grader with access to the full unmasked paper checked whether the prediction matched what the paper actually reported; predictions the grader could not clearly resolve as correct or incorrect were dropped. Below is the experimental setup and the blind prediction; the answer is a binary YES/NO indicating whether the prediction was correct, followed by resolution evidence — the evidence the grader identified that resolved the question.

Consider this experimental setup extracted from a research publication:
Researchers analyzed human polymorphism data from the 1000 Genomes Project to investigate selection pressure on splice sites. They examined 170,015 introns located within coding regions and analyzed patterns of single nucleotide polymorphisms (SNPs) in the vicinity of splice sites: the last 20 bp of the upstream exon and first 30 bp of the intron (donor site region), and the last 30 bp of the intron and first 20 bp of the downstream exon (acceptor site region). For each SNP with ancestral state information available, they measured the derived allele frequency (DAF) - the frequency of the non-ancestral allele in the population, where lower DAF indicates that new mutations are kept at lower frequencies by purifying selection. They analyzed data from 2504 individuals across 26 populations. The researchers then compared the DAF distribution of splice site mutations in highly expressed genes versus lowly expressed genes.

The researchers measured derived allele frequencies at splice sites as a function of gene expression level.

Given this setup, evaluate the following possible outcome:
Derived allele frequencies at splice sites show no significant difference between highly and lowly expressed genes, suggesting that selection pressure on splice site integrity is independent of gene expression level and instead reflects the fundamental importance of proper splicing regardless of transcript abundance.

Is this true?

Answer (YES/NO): NO